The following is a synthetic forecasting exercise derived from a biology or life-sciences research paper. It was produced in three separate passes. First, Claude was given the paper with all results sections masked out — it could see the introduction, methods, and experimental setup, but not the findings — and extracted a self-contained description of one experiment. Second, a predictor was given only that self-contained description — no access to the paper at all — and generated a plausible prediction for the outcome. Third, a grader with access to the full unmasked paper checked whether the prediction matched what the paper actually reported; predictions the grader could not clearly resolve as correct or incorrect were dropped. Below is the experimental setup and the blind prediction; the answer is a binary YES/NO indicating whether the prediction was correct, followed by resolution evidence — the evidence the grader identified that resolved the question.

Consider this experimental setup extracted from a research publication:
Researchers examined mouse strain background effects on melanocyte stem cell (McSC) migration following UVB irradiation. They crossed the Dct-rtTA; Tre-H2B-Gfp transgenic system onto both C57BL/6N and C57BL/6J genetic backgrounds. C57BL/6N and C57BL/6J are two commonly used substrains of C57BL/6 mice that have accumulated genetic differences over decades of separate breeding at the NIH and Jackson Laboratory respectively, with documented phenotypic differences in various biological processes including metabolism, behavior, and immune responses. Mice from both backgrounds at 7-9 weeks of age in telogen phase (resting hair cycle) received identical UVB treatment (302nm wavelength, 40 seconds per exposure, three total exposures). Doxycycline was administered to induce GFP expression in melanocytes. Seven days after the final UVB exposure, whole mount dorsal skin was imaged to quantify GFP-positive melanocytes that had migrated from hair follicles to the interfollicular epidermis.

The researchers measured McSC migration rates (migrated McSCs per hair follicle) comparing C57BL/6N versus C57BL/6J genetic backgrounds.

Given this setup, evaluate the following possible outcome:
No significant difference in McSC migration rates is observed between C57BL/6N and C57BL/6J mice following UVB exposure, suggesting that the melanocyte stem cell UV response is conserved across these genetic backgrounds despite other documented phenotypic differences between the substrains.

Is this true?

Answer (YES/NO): NO